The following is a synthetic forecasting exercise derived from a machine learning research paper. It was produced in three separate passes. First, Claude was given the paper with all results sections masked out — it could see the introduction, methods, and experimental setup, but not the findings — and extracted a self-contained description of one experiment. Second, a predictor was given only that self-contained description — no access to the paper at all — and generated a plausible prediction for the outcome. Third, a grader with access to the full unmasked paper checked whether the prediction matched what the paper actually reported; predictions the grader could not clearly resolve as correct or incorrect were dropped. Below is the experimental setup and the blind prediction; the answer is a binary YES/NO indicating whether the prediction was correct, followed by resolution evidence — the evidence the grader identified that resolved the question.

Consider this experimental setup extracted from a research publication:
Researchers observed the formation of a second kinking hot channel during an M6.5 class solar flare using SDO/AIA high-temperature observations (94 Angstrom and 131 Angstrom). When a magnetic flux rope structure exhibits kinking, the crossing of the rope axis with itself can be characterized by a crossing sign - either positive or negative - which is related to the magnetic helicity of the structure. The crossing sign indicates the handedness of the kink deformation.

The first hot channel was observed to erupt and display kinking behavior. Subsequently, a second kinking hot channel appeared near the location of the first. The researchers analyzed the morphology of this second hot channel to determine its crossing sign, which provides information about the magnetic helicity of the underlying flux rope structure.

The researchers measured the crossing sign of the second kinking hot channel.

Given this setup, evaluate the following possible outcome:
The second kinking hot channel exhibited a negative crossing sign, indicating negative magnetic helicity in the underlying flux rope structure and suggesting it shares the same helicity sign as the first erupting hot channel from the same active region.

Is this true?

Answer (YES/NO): YES